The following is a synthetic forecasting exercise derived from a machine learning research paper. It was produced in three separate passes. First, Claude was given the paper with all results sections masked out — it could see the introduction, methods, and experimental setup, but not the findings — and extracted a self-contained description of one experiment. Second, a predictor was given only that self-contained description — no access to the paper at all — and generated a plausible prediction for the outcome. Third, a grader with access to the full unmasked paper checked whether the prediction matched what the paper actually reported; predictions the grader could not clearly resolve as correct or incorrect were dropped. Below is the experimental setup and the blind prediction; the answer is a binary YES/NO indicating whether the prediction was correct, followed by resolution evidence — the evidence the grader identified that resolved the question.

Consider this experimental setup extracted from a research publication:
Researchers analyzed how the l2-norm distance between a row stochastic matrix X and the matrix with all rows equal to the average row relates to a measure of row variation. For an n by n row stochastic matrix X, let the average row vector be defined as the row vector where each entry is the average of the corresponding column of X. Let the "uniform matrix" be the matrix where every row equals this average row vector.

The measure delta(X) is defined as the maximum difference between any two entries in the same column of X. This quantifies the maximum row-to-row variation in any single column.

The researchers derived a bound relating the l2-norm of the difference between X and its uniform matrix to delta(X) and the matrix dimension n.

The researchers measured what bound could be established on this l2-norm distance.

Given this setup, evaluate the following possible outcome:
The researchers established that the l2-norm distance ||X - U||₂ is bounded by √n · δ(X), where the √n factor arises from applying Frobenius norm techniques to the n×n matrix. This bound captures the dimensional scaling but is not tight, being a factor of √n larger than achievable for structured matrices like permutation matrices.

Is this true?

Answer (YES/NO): NO